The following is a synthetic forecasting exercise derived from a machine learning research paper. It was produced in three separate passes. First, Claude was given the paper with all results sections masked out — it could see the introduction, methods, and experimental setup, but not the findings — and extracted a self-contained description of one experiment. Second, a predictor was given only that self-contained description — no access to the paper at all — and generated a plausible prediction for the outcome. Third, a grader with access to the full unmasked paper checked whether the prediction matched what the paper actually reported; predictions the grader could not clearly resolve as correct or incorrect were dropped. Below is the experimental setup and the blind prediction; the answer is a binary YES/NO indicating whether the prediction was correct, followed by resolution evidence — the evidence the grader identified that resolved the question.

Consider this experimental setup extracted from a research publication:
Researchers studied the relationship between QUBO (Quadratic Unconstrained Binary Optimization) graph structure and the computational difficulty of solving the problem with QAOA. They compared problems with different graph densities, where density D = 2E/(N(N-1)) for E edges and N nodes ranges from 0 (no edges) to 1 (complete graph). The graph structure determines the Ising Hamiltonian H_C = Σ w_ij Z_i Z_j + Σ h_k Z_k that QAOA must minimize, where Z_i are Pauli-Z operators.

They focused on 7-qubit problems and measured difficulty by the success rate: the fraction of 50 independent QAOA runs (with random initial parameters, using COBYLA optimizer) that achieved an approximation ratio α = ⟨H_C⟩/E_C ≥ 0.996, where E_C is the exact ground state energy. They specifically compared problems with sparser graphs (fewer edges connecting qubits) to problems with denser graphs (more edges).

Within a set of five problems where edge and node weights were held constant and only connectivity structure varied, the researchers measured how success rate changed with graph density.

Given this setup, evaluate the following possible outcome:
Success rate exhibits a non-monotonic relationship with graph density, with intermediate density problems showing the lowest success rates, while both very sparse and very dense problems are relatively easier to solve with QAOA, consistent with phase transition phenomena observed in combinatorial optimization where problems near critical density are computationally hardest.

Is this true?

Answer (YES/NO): NO